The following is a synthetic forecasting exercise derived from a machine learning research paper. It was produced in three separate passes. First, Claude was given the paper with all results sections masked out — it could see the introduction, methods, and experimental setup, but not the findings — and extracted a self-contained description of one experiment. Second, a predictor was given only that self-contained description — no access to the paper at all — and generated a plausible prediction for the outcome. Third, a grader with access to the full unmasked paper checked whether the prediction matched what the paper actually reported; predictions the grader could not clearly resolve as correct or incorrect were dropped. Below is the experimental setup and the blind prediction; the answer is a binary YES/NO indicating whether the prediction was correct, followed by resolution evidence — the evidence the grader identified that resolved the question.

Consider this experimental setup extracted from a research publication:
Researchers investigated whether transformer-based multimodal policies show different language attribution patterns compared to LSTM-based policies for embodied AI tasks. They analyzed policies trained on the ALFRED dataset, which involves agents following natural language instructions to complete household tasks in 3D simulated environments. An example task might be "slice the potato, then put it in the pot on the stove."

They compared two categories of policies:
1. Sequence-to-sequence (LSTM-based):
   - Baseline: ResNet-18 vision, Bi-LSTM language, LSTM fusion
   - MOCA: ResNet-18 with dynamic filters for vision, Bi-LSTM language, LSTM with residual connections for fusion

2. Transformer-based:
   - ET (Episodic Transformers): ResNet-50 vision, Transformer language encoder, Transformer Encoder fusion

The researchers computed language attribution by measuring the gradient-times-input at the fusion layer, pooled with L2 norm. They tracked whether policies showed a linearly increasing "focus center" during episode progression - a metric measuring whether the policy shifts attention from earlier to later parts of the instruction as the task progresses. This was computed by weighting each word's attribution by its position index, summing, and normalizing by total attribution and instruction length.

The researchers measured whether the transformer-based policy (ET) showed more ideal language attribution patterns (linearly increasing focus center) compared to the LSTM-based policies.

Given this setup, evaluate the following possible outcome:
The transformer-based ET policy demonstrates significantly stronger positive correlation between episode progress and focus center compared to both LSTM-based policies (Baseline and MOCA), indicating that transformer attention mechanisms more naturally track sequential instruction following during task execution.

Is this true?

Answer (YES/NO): NO